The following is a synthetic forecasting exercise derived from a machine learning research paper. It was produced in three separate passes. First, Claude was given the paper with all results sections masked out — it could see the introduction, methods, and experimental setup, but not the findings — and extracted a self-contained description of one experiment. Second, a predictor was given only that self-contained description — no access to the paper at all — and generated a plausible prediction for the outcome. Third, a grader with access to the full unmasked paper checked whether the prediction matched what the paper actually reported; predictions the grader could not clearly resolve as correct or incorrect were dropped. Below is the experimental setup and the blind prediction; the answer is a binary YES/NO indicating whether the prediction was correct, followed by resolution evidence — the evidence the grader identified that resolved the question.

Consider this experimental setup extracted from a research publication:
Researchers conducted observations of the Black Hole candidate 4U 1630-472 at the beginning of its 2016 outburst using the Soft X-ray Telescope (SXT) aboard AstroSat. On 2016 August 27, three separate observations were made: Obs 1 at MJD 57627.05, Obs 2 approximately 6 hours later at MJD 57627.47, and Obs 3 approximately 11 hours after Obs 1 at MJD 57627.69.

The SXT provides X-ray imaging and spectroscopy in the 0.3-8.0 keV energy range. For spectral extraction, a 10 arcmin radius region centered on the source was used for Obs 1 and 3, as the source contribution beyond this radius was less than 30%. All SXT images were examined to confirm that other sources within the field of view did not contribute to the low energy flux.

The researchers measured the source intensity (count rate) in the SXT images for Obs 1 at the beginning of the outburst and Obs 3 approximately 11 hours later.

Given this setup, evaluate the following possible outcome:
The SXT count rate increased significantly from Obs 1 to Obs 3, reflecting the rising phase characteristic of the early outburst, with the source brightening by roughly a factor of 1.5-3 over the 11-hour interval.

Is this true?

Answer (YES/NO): NO